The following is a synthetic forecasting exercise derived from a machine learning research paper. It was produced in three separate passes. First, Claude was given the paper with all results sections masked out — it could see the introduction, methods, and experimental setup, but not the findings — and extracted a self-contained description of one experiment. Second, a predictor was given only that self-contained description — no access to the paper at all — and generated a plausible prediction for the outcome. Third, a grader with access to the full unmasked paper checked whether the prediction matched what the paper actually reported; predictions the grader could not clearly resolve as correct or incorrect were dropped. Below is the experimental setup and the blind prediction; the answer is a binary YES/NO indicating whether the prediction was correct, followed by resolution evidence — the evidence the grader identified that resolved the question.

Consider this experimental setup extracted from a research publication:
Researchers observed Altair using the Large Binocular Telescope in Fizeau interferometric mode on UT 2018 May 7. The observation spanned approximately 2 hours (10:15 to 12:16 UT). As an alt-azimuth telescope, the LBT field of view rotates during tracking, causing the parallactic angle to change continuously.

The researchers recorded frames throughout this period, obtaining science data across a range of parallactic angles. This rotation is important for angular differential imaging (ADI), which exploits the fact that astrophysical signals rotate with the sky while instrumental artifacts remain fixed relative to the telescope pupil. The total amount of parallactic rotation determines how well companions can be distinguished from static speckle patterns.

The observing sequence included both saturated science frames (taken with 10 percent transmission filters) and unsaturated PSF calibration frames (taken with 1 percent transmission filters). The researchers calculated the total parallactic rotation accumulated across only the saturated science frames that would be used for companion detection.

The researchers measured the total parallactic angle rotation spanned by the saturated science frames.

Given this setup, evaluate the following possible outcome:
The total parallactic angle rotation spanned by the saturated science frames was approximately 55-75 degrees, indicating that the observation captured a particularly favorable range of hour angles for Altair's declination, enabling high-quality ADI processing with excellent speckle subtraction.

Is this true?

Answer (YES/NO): NO